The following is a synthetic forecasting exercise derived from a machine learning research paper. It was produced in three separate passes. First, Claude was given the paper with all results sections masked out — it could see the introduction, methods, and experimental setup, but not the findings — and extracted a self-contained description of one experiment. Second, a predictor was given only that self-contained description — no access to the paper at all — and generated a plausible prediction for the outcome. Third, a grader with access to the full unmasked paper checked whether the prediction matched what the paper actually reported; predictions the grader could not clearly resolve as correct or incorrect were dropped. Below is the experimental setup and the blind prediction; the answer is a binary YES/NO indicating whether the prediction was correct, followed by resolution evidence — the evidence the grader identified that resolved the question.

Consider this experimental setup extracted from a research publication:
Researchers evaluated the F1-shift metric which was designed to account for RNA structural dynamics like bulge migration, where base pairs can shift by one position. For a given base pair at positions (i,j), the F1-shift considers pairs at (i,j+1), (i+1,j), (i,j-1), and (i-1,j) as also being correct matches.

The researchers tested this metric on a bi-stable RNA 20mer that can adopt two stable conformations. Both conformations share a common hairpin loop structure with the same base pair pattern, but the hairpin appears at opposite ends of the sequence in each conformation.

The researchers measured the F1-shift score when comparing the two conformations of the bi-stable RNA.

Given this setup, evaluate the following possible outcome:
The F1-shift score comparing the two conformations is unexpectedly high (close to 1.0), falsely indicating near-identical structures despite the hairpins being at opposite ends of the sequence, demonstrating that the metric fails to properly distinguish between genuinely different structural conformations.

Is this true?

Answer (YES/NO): NO